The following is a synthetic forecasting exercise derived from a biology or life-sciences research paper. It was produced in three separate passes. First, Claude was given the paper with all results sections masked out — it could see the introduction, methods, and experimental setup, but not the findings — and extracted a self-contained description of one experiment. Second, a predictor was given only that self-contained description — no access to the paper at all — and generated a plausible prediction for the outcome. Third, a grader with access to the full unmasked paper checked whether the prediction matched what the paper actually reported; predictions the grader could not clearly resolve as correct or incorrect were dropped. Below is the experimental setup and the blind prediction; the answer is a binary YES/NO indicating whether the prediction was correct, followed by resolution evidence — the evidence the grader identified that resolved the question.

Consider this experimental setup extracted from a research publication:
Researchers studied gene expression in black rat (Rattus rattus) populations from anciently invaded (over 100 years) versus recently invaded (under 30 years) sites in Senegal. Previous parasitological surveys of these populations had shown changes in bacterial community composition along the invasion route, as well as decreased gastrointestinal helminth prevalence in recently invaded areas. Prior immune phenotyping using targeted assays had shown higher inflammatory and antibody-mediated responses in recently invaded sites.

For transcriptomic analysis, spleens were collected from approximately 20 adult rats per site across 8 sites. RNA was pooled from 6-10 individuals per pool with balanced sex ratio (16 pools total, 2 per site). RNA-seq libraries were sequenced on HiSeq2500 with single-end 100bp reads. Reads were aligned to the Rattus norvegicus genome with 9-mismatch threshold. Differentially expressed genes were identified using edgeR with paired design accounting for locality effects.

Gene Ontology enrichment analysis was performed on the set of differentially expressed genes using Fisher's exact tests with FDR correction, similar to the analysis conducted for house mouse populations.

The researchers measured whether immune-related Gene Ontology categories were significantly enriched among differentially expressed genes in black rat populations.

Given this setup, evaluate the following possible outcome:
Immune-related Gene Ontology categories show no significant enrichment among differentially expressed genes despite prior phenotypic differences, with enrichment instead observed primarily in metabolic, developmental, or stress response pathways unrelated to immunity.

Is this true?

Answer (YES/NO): NO